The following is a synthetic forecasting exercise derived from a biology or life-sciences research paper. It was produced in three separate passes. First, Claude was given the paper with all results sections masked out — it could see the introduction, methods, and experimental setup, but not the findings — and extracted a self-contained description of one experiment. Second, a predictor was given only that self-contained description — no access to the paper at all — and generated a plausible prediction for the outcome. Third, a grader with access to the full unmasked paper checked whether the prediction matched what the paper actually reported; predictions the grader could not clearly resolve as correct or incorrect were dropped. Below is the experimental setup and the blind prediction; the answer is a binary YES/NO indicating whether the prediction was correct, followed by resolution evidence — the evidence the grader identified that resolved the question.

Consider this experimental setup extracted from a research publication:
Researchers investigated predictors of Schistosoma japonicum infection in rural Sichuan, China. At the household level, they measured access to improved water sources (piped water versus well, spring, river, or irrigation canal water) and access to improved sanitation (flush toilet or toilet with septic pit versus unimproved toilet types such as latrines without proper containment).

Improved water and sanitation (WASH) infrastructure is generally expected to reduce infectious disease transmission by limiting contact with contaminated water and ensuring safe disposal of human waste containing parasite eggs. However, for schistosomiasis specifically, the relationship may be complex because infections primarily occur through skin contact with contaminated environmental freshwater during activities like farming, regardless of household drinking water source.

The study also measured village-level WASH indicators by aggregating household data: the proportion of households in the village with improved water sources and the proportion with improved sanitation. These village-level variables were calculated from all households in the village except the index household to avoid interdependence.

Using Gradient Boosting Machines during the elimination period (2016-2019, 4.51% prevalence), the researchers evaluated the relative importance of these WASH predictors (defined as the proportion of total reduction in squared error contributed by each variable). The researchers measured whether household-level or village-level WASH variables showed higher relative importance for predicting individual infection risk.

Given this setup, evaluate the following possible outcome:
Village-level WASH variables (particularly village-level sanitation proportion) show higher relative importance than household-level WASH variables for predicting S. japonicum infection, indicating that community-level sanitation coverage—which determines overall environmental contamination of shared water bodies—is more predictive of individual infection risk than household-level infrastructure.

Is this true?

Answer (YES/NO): NO